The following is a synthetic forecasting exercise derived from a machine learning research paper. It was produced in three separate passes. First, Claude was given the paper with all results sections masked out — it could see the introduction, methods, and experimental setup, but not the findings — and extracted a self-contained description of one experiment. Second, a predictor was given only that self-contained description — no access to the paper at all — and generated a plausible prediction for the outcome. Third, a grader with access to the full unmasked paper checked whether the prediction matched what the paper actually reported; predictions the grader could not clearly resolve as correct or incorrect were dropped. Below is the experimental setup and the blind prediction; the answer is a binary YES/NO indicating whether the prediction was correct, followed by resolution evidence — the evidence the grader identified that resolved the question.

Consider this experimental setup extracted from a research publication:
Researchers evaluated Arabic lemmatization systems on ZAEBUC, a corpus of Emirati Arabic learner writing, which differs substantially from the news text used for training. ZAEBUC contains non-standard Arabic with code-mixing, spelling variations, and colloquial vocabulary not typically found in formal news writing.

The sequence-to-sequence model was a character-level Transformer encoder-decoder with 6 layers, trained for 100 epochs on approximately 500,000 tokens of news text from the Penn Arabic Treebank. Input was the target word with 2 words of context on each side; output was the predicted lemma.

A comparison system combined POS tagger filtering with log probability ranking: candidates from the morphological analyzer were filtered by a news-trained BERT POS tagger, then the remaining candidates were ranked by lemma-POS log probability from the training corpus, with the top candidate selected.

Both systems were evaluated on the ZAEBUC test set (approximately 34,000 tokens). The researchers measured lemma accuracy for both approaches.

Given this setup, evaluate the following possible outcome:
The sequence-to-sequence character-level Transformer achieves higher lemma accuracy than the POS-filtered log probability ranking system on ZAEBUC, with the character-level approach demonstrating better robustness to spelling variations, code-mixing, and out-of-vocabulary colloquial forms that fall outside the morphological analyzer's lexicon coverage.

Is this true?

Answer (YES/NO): NO